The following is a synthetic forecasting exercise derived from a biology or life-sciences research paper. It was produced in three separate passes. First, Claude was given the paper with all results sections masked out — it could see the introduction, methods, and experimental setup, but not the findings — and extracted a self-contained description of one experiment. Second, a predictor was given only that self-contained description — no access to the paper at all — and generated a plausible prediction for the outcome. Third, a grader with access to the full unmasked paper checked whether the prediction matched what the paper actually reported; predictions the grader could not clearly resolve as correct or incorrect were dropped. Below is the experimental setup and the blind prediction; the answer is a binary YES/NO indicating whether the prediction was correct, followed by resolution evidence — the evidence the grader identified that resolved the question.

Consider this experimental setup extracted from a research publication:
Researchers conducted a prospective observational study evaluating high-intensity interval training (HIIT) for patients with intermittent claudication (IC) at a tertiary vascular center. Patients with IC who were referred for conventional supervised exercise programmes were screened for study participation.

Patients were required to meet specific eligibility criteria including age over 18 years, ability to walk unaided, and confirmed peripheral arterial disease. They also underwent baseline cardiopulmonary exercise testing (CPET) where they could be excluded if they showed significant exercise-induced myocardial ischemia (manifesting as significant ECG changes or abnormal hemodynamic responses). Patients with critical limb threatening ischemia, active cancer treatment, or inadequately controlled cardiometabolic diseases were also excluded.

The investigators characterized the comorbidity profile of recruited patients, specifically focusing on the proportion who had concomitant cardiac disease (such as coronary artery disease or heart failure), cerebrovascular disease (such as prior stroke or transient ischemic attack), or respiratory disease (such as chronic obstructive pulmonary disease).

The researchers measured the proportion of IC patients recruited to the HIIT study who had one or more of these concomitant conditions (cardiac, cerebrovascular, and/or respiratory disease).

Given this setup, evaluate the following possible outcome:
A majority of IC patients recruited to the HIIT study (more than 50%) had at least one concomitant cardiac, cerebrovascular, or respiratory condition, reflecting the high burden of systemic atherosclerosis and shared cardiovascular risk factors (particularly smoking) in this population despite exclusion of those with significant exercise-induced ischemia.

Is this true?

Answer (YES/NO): NO